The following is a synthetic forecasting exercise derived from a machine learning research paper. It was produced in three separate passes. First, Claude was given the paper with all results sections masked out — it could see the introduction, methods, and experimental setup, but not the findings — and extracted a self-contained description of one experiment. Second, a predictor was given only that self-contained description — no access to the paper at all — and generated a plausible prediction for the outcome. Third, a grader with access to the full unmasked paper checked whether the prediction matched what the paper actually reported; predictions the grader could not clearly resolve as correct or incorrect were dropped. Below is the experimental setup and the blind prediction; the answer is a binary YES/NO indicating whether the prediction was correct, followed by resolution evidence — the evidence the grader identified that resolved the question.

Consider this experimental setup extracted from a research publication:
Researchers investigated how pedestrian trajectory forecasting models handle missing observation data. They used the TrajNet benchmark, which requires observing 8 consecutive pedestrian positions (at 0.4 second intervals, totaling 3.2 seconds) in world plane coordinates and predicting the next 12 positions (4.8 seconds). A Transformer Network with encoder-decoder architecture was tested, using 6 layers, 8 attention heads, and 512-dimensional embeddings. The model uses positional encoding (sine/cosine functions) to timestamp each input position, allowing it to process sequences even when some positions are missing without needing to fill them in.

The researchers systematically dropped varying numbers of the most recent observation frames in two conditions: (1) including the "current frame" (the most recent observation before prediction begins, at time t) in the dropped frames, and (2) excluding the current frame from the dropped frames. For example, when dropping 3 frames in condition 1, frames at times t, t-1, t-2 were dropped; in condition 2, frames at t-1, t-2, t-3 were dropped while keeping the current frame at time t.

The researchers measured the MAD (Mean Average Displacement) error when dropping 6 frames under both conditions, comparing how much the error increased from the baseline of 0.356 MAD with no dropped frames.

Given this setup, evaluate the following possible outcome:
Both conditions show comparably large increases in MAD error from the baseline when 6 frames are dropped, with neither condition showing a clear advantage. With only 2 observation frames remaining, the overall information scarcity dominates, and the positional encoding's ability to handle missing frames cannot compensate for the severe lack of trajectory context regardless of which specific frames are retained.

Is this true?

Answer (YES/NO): NO